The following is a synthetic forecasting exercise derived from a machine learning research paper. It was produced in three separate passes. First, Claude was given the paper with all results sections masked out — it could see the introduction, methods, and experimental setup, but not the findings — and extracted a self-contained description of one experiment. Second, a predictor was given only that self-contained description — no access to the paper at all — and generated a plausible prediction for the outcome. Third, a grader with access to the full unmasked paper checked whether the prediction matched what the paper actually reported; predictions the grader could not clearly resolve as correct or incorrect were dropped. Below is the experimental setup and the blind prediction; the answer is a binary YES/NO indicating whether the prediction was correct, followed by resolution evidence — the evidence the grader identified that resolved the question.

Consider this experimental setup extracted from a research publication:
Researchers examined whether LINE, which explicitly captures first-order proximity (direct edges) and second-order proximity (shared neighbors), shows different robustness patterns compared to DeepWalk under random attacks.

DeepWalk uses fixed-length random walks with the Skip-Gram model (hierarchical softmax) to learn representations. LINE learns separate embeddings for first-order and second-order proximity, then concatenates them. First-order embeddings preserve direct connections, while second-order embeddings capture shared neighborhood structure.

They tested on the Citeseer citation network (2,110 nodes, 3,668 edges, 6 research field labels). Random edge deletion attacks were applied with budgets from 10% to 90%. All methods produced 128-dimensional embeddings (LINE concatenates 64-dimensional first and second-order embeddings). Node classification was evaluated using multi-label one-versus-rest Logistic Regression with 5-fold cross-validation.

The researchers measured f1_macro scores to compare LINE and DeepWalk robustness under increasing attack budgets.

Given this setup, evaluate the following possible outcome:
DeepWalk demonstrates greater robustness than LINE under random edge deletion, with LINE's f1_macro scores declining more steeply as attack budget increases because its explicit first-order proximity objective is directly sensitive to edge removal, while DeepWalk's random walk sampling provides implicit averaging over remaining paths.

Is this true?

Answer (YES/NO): NO